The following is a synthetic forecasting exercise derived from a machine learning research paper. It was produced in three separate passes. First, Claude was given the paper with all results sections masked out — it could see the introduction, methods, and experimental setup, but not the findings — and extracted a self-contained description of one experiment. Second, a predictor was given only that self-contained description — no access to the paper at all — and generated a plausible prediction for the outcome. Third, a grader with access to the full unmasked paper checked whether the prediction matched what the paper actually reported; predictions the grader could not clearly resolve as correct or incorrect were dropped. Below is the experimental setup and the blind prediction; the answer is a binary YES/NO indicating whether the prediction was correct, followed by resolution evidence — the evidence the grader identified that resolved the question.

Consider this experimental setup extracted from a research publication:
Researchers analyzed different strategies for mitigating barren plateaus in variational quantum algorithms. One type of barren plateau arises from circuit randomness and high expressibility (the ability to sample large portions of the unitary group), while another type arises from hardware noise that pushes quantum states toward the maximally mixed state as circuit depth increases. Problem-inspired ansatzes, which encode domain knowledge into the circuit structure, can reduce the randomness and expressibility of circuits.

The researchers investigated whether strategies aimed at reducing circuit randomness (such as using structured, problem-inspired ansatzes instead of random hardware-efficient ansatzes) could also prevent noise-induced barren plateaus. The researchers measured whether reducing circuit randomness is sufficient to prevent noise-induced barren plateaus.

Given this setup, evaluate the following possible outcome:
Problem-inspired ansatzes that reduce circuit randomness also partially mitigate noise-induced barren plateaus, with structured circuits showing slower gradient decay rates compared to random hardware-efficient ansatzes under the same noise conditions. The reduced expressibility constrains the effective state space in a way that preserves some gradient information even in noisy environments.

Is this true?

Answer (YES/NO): NO